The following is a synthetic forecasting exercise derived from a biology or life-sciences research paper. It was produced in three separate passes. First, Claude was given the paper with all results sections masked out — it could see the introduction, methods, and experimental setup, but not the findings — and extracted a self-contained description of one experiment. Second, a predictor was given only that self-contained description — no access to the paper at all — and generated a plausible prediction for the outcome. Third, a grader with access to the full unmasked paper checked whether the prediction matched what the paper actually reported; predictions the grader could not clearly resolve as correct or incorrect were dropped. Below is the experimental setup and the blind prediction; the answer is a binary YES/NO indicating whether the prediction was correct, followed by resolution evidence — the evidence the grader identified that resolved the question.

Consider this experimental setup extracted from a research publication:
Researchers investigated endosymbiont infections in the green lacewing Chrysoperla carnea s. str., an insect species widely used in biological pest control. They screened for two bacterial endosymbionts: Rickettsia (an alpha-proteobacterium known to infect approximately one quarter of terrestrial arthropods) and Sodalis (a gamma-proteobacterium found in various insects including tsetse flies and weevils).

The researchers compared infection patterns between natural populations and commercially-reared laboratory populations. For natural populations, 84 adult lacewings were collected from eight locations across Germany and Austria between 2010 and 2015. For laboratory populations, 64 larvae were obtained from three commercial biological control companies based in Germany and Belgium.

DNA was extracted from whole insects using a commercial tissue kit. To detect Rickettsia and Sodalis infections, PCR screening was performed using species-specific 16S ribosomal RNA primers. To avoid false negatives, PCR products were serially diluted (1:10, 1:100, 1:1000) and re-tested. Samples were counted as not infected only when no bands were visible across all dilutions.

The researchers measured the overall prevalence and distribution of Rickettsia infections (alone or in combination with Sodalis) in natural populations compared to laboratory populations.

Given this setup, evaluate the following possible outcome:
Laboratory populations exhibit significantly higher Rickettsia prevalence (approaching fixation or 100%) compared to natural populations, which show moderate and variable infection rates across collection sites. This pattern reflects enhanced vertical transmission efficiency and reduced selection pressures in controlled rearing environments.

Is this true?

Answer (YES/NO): NO